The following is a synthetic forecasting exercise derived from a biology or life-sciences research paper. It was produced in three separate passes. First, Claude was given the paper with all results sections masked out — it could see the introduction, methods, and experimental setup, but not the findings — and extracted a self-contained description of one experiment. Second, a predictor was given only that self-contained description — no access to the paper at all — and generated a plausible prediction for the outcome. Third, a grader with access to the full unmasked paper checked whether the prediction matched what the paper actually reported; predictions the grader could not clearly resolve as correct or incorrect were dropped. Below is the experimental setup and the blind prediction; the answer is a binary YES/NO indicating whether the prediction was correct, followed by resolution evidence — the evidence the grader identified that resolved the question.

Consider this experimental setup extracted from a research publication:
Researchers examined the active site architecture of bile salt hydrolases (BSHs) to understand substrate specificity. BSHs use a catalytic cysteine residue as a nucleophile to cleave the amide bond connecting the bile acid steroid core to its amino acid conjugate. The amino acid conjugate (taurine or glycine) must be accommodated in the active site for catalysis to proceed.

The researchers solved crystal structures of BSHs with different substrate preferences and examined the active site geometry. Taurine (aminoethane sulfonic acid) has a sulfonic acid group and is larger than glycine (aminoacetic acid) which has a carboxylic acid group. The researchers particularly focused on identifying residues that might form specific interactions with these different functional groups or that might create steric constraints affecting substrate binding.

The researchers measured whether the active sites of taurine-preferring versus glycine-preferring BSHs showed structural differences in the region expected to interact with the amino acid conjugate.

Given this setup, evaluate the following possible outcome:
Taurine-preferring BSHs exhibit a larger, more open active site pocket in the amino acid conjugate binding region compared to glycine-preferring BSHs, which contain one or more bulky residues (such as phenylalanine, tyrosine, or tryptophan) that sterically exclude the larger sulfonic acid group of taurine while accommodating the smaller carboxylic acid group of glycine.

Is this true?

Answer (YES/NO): NO